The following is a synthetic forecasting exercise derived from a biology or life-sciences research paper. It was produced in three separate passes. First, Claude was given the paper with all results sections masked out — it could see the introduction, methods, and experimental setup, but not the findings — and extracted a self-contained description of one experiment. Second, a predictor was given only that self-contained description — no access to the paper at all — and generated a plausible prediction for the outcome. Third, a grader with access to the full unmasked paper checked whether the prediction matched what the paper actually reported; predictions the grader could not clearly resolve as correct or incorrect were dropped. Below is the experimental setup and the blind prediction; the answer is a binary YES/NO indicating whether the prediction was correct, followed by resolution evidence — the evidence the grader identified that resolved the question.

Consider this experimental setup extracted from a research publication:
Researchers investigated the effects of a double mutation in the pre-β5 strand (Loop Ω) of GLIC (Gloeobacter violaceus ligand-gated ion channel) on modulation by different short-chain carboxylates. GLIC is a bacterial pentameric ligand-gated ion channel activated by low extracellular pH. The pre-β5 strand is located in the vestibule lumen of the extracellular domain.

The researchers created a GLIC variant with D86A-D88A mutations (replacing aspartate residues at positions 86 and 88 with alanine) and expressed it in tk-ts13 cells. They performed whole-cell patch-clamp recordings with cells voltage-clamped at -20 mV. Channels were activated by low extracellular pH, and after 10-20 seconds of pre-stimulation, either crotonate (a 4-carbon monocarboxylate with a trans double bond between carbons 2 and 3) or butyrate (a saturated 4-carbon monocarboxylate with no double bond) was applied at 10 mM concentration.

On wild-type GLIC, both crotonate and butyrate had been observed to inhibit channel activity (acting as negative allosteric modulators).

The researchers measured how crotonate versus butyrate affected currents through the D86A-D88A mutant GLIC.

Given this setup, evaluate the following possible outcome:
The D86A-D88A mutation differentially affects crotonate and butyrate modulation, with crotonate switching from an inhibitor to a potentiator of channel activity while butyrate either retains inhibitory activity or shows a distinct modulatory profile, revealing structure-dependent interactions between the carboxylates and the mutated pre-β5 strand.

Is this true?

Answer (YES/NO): YES